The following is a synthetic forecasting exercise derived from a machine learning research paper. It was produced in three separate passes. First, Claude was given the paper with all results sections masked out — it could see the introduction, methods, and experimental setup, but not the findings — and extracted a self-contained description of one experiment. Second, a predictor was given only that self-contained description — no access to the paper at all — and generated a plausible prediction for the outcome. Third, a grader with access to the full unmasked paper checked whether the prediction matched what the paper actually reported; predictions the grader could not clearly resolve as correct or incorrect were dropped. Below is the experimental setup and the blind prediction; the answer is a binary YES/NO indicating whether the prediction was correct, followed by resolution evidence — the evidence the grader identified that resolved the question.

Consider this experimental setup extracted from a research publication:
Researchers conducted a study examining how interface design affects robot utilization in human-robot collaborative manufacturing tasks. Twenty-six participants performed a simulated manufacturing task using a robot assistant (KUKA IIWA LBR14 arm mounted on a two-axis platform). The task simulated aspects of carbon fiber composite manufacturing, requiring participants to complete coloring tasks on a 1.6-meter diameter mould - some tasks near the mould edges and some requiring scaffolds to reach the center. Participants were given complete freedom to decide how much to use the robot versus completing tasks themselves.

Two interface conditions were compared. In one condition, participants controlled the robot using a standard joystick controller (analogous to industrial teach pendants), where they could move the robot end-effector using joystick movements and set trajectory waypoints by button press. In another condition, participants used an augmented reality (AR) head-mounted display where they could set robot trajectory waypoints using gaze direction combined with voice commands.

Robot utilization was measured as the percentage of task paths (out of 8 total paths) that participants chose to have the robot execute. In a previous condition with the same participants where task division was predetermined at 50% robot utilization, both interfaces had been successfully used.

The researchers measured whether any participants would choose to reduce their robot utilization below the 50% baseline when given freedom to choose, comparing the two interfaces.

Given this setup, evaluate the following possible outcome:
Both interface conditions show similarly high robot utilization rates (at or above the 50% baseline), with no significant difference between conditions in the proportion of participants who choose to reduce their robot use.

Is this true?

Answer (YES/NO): NO